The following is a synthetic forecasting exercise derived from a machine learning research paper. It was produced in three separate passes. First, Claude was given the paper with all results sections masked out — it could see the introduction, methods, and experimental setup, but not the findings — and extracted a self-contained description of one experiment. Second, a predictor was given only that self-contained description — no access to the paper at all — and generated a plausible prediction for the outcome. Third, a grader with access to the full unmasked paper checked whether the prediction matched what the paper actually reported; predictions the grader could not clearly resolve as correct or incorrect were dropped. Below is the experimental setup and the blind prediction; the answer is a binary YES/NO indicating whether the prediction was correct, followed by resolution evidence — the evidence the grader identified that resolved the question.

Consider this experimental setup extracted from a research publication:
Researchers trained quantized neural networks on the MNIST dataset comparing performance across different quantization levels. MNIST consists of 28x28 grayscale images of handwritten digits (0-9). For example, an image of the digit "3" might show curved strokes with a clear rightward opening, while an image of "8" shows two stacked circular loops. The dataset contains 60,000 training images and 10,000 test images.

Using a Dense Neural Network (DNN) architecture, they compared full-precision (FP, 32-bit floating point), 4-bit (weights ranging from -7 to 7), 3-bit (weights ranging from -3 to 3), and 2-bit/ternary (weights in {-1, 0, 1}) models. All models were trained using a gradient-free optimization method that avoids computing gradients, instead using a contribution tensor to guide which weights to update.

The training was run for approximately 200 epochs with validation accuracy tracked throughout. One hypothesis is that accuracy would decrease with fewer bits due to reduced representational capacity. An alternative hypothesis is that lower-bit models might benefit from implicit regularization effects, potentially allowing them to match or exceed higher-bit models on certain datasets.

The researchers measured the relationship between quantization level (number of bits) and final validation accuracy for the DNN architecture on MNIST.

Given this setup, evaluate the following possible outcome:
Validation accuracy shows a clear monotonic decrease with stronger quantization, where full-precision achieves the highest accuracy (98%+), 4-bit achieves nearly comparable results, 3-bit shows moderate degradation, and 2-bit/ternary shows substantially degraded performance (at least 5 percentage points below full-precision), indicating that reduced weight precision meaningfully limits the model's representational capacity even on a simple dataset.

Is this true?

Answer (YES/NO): NO